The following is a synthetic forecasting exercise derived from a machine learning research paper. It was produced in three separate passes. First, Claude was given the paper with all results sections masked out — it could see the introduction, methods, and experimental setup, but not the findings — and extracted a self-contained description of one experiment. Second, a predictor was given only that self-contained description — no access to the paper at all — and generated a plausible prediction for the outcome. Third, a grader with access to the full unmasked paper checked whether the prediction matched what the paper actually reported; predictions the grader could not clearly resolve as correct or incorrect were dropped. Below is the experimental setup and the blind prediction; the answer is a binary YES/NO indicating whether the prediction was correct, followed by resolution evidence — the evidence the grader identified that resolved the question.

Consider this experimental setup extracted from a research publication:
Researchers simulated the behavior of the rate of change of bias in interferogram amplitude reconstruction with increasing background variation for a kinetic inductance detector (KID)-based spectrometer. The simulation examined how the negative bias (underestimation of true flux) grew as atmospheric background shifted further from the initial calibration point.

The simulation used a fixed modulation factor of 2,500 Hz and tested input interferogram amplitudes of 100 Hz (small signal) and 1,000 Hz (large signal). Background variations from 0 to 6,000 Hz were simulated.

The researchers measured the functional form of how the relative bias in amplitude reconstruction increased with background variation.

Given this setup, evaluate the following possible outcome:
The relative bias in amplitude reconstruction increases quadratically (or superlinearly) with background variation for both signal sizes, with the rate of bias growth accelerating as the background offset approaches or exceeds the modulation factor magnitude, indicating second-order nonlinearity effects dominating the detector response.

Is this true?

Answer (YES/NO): YES